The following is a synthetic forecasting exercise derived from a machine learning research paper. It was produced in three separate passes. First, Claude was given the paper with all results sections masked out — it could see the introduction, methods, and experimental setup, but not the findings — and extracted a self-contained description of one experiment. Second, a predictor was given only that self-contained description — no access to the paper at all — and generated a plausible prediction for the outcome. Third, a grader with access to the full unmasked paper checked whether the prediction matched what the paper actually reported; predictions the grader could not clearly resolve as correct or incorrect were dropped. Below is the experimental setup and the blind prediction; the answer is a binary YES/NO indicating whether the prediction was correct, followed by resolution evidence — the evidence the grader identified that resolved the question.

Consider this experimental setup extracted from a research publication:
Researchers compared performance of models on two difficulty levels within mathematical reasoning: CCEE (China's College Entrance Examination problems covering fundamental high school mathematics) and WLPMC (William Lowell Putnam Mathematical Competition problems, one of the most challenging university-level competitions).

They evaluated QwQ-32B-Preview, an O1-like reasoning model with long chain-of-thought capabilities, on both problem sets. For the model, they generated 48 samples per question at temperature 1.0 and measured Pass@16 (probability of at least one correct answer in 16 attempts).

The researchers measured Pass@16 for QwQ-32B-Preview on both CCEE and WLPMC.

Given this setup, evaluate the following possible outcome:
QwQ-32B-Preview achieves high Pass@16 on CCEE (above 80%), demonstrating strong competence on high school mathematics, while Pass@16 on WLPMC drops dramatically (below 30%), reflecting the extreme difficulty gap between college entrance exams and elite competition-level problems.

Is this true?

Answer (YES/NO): NO